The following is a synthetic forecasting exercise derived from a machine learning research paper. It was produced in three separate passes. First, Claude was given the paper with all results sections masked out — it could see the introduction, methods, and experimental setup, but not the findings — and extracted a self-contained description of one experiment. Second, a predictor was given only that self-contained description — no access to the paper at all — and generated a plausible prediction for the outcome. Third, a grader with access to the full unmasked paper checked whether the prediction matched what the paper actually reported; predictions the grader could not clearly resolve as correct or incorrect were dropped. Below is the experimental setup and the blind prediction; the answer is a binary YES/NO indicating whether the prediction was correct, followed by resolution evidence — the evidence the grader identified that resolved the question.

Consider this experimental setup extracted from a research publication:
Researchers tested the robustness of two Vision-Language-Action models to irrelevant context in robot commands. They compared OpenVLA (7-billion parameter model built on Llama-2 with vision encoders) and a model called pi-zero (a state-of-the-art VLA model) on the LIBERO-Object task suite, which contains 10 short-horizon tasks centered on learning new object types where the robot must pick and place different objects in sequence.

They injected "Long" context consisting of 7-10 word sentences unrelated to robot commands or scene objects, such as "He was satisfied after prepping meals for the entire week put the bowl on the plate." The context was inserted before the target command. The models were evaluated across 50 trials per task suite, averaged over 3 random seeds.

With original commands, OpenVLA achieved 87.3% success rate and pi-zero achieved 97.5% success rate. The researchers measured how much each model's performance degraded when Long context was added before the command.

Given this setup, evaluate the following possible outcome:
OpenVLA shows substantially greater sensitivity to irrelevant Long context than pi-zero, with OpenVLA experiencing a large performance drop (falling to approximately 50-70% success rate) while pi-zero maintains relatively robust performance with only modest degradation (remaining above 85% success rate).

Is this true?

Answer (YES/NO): NO